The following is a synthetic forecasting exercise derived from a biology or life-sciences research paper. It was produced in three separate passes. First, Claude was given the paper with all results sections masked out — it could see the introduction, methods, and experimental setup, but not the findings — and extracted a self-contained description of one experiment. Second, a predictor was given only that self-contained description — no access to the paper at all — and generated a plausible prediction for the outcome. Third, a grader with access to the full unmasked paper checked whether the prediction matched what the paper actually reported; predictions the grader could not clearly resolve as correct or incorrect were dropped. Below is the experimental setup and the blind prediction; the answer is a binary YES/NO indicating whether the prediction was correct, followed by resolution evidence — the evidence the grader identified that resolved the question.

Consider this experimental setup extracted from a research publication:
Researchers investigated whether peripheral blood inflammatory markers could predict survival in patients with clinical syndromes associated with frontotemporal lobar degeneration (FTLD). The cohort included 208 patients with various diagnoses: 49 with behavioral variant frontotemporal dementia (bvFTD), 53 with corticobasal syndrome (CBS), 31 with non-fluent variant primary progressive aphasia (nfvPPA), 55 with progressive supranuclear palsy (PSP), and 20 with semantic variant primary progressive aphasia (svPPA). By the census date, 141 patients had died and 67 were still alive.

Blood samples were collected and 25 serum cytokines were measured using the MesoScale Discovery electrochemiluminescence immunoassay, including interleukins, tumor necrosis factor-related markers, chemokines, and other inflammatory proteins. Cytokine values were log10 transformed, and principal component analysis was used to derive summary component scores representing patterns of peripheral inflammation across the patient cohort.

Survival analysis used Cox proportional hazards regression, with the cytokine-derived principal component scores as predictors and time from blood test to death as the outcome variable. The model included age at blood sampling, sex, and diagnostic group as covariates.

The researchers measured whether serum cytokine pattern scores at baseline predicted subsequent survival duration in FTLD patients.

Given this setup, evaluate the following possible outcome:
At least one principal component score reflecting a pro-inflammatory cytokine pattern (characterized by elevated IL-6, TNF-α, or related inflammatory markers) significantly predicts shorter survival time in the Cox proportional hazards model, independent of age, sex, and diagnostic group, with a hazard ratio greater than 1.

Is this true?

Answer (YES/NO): YES